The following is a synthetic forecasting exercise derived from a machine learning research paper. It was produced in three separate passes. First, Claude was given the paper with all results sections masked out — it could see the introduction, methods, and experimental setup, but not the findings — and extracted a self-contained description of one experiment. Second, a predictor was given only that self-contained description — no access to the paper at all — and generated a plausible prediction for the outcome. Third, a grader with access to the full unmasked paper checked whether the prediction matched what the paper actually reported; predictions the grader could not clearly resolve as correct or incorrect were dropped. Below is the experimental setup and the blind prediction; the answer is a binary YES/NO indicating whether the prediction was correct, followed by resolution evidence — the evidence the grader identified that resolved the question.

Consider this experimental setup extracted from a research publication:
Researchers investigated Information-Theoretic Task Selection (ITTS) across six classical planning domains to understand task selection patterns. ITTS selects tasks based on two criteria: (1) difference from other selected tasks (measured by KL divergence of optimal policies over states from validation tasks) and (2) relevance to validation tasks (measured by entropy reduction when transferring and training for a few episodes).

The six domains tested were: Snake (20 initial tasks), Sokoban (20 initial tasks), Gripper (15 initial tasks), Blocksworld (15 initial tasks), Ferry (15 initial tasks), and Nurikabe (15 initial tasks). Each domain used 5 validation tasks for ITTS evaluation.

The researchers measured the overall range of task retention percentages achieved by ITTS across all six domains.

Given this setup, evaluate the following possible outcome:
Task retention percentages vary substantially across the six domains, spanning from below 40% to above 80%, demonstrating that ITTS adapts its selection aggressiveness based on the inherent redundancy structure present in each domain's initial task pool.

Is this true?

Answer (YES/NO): NO